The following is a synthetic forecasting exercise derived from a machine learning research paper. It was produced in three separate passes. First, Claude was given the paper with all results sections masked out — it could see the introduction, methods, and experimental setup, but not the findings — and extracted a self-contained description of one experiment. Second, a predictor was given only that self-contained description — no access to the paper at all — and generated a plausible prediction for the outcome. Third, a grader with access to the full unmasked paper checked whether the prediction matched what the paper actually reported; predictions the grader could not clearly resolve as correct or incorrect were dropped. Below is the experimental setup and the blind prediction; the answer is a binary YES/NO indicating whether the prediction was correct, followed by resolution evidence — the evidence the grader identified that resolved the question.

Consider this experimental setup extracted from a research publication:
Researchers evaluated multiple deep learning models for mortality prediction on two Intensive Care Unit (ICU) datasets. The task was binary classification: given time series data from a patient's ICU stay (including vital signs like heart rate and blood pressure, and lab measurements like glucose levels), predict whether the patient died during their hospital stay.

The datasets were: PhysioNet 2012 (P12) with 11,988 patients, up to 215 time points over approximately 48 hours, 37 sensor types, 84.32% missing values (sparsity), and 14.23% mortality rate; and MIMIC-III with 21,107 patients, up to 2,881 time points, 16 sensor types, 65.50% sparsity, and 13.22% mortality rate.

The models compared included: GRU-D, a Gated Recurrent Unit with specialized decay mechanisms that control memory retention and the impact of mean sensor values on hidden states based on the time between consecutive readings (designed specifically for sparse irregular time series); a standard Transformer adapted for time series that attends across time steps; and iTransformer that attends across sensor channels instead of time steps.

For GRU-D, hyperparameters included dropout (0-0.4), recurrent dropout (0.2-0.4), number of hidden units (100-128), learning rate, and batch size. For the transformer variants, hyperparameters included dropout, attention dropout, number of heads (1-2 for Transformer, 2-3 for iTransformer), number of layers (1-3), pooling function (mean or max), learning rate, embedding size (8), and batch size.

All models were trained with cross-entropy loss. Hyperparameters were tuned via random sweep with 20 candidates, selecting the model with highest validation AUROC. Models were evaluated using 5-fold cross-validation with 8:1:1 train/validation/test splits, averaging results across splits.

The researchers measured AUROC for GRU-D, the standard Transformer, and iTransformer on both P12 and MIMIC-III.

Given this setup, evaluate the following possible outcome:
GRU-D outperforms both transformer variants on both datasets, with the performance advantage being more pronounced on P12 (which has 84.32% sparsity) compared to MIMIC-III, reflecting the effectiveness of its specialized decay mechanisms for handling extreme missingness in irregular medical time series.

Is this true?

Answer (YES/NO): NO